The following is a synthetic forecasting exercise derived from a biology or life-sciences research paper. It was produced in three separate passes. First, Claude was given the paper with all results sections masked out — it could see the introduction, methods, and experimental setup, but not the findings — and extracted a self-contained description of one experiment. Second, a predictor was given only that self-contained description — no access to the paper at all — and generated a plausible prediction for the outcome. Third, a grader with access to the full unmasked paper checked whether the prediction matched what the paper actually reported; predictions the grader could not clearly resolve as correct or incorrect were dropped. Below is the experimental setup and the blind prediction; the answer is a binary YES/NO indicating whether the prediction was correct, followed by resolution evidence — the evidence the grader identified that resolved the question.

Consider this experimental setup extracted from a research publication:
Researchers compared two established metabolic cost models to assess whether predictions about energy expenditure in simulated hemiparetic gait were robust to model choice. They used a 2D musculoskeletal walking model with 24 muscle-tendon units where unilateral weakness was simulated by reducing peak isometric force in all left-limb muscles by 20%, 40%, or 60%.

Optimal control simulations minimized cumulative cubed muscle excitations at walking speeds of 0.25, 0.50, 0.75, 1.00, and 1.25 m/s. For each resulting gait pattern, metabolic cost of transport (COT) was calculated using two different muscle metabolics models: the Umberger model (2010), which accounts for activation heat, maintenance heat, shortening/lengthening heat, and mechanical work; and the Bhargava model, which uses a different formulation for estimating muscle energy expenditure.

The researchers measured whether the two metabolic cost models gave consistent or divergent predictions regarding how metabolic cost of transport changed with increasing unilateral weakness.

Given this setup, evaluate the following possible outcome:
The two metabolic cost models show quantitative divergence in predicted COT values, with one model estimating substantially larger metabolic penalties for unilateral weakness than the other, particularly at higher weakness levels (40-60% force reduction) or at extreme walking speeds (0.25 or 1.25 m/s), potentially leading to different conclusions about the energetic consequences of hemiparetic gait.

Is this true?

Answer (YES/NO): NO